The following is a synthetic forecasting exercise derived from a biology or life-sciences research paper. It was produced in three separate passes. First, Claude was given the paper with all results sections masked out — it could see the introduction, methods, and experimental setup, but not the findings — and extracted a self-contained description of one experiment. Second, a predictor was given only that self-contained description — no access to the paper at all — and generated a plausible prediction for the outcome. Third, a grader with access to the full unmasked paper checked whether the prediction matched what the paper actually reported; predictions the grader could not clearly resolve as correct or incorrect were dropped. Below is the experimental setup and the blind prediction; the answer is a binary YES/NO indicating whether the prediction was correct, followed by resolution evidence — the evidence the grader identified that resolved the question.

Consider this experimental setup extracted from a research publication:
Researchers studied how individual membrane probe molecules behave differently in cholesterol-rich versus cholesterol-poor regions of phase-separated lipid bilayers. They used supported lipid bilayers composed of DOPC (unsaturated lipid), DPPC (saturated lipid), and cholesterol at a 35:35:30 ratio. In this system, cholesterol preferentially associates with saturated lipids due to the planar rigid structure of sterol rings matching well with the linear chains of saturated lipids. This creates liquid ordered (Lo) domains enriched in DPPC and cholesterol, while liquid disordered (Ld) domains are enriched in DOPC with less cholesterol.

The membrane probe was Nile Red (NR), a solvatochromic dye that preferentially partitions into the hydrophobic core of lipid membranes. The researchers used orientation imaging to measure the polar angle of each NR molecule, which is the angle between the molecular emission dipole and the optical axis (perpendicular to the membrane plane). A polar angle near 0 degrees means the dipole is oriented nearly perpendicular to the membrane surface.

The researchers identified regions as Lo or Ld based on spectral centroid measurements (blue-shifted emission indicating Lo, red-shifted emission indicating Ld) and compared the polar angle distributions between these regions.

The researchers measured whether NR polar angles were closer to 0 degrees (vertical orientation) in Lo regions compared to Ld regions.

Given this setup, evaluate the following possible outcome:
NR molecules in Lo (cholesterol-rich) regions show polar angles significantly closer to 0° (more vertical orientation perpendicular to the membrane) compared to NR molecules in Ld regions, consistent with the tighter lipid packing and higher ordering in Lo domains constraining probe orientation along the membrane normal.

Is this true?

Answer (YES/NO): YES